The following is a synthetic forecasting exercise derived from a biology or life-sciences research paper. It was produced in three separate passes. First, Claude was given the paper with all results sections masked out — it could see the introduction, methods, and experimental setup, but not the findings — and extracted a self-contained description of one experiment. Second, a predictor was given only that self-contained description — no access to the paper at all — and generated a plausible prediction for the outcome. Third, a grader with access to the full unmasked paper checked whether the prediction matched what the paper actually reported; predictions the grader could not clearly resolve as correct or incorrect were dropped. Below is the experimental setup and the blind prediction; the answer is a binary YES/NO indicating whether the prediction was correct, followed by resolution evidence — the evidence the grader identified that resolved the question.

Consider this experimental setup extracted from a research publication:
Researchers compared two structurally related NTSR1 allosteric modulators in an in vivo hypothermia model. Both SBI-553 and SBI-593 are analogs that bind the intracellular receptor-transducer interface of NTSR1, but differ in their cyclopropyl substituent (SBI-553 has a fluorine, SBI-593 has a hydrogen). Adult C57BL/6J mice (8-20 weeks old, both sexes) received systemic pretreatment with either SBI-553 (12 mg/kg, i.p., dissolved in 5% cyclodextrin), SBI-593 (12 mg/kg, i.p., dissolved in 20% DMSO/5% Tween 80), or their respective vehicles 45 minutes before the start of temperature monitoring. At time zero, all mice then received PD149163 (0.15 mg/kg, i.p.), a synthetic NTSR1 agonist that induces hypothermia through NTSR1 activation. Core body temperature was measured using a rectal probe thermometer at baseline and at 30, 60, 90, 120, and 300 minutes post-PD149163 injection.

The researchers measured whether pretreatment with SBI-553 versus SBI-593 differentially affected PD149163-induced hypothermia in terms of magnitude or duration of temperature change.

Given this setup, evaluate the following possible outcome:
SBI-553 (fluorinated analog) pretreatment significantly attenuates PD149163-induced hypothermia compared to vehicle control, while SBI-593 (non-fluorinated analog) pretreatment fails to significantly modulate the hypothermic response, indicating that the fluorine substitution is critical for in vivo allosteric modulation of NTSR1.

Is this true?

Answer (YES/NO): NO